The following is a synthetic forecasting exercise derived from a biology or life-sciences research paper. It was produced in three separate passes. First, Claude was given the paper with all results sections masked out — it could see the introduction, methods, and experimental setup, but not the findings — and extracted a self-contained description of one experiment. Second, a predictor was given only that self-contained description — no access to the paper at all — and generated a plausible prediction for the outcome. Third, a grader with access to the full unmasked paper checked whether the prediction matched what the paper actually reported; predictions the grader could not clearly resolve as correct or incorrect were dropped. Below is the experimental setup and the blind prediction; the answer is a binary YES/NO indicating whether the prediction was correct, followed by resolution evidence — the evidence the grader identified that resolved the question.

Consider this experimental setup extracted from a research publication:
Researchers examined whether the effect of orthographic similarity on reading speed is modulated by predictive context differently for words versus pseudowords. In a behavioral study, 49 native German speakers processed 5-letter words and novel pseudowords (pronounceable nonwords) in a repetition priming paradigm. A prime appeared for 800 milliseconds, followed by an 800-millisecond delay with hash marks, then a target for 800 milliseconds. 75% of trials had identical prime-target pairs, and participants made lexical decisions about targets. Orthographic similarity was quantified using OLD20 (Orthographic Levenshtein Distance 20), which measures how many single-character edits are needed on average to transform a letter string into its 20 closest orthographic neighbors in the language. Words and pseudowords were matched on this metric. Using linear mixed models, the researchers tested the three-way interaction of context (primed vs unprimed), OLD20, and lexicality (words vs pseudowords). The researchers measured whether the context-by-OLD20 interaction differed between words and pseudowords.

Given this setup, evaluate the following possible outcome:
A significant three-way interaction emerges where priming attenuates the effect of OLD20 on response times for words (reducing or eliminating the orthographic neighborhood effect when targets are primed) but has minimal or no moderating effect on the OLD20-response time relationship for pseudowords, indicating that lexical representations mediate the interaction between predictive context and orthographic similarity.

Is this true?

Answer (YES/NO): NO